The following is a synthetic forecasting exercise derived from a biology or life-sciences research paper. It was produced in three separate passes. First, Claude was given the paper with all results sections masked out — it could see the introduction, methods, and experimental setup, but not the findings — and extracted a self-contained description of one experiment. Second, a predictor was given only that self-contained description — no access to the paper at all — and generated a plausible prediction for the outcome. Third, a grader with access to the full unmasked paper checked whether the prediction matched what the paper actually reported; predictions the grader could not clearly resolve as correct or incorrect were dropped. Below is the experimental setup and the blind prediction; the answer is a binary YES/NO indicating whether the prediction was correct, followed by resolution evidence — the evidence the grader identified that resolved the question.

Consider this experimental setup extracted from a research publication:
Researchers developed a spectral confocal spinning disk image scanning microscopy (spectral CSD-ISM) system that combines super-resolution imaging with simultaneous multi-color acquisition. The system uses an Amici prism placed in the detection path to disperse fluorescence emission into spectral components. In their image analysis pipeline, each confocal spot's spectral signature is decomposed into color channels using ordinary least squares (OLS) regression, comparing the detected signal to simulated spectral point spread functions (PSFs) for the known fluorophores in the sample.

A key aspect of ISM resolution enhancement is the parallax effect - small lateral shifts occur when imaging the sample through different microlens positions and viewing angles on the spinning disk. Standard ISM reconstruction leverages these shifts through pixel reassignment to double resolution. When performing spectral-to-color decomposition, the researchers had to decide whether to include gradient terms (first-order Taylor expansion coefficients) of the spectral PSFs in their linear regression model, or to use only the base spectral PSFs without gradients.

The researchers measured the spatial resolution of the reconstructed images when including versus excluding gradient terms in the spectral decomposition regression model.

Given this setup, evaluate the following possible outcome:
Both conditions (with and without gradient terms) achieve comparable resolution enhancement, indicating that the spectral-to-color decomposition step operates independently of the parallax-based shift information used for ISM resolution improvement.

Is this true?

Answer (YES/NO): NO